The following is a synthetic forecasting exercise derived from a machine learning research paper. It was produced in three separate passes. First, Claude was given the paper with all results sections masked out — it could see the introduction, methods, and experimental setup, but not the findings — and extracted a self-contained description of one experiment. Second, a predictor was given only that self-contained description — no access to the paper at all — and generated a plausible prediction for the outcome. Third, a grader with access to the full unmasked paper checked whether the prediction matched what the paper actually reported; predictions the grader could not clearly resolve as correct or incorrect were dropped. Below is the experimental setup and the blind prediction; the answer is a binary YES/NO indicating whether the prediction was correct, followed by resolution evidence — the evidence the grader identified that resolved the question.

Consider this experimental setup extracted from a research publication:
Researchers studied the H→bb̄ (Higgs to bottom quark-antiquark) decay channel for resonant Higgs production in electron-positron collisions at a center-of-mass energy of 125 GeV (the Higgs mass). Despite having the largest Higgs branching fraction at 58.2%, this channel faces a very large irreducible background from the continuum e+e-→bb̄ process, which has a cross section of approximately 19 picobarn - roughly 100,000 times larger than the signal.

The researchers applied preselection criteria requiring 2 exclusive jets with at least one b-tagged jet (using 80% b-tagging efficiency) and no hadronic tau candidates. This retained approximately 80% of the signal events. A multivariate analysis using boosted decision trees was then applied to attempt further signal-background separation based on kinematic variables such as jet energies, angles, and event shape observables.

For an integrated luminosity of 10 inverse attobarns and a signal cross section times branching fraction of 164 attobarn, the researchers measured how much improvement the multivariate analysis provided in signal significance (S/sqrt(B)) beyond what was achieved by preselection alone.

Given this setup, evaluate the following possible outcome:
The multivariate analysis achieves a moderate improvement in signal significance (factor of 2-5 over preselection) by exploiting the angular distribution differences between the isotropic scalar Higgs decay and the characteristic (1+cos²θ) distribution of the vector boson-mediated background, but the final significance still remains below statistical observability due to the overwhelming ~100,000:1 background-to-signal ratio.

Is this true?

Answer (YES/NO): NO